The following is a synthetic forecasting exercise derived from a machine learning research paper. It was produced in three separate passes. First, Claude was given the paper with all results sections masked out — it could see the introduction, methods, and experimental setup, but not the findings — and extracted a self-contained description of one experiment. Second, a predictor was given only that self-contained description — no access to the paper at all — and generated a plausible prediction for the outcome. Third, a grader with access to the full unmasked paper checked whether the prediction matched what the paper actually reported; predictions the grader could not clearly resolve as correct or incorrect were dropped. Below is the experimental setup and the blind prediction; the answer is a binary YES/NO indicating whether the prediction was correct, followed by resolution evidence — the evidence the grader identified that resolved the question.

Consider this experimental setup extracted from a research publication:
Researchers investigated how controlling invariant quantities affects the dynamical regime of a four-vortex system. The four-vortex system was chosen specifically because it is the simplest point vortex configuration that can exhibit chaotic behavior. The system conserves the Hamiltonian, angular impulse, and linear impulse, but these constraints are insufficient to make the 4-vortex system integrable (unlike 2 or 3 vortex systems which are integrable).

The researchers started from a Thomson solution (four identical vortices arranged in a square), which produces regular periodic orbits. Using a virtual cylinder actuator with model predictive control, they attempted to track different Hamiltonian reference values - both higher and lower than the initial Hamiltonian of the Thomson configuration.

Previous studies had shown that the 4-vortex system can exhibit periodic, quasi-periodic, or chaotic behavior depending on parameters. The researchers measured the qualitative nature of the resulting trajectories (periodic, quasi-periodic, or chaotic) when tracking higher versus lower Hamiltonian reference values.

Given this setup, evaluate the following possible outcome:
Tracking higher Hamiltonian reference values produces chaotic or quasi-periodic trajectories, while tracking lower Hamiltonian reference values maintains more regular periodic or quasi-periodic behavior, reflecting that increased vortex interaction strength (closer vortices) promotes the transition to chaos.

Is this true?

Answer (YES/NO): NO